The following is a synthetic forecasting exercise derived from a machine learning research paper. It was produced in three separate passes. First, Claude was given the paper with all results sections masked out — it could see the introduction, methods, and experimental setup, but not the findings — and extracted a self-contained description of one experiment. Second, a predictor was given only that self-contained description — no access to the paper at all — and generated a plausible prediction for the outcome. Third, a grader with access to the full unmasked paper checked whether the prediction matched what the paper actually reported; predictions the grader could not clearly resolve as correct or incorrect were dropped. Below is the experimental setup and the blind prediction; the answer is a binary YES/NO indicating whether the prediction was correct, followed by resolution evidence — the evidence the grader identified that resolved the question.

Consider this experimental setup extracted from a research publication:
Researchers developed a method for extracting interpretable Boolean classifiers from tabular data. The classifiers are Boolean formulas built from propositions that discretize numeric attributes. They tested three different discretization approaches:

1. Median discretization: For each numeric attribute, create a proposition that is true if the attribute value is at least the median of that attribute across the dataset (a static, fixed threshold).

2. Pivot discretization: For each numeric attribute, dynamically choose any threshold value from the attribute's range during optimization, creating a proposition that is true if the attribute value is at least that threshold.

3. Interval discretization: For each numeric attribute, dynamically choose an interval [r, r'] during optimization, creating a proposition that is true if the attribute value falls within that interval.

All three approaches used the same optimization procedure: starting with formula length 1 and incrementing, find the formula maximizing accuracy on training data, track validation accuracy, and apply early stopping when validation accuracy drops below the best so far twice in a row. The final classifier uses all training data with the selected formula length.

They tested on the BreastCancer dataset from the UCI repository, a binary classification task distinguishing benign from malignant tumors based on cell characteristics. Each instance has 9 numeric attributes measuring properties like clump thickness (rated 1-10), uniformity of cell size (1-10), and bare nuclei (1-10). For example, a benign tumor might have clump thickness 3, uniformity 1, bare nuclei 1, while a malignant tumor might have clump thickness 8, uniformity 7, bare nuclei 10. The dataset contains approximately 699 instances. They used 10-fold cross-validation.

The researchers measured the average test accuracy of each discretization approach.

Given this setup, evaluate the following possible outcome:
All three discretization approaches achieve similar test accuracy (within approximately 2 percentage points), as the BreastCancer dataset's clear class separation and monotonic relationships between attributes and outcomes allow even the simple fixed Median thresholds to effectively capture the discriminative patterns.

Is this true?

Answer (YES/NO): YES